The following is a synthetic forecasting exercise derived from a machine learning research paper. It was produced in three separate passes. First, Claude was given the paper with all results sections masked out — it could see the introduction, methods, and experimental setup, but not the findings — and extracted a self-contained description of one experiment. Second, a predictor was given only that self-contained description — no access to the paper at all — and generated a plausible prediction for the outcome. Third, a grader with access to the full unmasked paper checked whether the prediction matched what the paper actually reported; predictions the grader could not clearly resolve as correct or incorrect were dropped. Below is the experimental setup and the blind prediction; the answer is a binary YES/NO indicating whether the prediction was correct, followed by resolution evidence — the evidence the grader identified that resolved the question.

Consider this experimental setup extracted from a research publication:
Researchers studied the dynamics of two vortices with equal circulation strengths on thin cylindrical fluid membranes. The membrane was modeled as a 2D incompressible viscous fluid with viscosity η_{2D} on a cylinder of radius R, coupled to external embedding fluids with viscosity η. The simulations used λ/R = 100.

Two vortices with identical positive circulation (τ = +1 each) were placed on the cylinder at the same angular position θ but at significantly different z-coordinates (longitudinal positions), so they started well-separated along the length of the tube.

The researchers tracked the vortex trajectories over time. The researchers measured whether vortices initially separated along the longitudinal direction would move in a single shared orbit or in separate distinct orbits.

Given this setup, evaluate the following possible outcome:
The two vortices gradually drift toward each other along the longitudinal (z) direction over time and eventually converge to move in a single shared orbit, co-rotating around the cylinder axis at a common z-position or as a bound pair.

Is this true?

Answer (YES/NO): NO